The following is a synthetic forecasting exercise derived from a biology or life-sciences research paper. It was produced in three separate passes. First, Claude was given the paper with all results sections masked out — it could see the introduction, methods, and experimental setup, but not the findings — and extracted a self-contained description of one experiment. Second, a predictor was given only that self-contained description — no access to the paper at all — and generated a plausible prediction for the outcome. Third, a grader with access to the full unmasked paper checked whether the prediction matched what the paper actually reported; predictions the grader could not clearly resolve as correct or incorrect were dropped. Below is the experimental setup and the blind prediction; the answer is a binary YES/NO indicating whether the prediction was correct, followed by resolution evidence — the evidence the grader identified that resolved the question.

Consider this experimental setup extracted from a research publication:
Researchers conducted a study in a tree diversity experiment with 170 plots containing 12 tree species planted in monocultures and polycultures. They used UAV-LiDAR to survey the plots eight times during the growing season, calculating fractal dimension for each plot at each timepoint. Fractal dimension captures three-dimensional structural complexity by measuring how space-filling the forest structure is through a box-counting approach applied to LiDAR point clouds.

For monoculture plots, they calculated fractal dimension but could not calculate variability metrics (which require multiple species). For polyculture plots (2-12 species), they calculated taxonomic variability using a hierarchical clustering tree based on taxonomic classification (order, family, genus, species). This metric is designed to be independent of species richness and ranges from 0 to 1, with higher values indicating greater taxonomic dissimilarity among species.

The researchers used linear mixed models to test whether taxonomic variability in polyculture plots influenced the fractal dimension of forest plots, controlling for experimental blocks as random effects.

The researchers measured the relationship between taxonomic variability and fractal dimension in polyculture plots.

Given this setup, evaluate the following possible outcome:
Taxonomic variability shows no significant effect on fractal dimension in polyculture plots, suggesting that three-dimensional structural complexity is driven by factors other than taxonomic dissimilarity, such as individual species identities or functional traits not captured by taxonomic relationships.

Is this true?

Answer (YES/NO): NO